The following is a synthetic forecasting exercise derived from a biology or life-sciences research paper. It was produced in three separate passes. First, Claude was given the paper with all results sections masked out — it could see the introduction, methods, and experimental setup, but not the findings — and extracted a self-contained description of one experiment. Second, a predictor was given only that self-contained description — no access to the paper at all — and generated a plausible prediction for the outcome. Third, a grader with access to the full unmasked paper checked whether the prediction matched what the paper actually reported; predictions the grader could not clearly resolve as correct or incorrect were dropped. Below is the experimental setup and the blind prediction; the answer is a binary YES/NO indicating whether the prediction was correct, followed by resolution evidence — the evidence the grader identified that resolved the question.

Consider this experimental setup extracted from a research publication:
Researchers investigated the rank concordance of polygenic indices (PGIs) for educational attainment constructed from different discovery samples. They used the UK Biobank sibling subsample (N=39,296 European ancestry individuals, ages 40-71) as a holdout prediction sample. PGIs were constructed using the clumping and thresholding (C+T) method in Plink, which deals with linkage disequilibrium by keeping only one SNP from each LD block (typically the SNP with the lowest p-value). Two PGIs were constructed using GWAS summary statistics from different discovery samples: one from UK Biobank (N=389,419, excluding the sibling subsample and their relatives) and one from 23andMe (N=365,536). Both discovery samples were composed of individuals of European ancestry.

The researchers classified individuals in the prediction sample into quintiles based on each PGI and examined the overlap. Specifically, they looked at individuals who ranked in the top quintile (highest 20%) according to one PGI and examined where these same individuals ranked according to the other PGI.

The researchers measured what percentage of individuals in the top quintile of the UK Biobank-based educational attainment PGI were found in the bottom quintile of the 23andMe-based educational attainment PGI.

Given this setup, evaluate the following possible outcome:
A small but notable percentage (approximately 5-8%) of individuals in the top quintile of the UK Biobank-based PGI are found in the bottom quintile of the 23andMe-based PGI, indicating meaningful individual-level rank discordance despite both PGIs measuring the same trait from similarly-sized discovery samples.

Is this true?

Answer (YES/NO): NO